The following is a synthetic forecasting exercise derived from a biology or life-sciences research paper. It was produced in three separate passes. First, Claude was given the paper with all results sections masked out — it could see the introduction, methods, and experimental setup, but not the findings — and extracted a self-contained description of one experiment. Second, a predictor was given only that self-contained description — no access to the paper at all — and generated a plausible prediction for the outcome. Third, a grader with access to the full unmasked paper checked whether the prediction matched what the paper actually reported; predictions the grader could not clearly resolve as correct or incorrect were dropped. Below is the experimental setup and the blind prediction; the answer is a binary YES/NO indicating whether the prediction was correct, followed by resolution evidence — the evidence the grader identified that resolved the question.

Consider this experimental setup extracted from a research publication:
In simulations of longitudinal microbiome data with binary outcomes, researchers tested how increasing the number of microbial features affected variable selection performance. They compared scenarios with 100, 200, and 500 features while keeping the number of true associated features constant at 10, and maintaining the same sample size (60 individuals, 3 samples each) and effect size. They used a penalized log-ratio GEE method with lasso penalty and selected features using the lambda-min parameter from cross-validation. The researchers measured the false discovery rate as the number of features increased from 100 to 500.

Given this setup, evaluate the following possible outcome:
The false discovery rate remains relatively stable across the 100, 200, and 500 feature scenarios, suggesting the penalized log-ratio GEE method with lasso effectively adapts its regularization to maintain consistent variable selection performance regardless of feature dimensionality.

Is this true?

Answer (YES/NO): NO